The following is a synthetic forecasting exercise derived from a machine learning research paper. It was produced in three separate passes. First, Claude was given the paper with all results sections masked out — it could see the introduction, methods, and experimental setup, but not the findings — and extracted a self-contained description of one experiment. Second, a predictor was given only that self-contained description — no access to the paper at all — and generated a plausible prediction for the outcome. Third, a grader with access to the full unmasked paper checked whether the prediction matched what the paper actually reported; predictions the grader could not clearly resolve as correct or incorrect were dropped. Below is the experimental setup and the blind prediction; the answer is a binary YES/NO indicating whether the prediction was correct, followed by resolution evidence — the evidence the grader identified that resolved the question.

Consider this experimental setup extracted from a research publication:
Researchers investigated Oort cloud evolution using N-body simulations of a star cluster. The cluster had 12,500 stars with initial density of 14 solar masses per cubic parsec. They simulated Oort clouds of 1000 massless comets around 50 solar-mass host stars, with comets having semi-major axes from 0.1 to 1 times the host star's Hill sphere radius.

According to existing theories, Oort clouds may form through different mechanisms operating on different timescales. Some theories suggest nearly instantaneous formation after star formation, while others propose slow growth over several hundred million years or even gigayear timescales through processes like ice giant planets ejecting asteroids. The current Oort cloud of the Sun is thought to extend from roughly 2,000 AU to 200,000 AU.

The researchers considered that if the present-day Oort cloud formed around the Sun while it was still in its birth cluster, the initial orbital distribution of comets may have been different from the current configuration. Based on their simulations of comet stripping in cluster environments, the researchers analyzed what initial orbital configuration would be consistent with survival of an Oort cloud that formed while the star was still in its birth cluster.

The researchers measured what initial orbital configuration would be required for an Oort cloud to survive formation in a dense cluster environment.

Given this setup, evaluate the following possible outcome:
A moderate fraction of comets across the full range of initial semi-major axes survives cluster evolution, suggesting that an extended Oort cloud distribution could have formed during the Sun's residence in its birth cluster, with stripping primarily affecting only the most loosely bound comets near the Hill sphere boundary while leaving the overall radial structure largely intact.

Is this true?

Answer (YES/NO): NO